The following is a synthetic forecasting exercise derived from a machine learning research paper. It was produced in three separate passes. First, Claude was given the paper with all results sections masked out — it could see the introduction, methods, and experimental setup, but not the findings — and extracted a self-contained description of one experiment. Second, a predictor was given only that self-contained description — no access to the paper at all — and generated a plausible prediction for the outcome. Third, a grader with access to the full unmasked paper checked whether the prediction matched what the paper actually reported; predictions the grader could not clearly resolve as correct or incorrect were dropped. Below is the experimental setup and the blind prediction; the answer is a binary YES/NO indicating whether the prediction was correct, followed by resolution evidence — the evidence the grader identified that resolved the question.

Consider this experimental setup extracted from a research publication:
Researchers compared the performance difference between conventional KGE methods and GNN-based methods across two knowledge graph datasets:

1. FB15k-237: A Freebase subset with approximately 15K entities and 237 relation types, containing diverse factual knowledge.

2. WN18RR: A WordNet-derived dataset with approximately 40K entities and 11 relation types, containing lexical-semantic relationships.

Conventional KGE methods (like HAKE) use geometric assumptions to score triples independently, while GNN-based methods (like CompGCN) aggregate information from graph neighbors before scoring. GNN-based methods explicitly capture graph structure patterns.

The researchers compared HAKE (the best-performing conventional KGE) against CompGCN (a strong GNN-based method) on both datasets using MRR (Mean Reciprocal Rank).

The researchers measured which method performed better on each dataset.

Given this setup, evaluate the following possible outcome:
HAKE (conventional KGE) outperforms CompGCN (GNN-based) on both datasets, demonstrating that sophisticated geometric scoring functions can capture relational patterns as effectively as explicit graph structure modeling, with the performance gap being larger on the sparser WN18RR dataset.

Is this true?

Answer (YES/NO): NO